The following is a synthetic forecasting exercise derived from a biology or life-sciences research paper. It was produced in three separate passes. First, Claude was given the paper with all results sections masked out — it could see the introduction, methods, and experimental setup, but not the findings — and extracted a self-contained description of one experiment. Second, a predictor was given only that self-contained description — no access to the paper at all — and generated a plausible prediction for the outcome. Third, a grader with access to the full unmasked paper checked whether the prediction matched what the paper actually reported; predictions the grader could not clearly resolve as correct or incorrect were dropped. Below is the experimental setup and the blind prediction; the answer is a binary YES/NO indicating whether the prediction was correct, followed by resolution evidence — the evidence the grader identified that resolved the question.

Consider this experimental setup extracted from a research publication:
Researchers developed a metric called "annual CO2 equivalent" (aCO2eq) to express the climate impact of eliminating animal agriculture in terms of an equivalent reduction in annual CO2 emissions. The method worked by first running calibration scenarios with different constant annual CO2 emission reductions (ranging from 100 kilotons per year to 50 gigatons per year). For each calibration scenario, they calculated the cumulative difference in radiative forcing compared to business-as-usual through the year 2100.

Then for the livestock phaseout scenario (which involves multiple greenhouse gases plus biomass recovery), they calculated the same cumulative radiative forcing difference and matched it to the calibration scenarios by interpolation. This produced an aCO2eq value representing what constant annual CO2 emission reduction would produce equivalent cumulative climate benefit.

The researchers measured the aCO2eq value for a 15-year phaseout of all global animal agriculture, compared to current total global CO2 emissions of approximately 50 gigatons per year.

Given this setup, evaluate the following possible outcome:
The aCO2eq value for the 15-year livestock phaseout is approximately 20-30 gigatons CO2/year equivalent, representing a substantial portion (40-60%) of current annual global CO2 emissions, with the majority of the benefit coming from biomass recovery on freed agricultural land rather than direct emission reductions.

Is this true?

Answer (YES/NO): NO